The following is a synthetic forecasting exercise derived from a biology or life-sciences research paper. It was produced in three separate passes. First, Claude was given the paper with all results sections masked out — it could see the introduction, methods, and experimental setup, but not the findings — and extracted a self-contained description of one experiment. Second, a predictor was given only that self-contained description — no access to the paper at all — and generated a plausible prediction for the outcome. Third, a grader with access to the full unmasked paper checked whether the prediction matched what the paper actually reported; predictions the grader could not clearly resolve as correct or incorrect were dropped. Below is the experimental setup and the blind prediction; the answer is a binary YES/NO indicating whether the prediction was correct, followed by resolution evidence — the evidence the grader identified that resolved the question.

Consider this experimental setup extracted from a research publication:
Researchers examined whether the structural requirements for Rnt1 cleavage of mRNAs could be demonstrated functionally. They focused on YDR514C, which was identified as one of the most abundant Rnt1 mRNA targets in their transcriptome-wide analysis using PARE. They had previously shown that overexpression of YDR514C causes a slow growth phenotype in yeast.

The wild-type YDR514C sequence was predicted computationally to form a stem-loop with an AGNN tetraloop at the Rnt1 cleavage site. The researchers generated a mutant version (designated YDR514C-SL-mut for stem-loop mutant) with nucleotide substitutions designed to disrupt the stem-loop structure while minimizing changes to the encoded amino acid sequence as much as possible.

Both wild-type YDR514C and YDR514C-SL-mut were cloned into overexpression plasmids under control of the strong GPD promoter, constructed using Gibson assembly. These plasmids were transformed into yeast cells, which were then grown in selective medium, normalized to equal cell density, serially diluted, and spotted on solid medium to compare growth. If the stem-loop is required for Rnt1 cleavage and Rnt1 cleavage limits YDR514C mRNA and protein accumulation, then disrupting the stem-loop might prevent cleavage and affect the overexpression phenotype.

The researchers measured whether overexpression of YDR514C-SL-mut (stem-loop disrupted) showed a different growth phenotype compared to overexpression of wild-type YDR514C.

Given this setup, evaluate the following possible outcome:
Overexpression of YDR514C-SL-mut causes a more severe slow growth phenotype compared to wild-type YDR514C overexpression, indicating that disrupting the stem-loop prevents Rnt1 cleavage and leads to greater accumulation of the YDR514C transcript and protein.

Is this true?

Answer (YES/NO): YES